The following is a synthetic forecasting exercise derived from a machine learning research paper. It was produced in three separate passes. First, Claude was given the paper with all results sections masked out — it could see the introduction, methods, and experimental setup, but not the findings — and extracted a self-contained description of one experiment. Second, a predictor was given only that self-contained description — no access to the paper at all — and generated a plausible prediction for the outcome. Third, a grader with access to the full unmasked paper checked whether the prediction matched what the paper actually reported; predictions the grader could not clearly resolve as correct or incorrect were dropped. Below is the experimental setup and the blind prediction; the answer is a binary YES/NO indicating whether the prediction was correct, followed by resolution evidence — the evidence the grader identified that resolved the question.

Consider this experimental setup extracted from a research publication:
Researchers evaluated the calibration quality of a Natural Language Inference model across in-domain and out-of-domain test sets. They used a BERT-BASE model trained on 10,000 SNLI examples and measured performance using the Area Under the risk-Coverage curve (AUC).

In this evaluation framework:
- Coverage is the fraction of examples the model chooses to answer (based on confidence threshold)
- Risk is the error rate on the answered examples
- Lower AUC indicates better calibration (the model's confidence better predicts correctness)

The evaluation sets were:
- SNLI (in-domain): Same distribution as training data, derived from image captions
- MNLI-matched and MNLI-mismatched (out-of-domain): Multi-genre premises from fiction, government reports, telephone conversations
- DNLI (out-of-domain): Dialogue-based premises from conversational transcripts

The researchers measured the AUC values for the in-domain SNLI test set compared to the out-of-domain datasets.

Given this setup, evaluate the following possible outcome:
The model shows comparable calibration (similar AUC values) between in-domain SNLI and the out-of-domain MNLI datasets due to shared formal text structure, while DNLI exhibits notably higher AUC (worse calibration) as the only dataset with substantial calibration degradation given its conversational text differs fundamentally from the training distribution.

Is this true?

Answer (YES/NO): NO